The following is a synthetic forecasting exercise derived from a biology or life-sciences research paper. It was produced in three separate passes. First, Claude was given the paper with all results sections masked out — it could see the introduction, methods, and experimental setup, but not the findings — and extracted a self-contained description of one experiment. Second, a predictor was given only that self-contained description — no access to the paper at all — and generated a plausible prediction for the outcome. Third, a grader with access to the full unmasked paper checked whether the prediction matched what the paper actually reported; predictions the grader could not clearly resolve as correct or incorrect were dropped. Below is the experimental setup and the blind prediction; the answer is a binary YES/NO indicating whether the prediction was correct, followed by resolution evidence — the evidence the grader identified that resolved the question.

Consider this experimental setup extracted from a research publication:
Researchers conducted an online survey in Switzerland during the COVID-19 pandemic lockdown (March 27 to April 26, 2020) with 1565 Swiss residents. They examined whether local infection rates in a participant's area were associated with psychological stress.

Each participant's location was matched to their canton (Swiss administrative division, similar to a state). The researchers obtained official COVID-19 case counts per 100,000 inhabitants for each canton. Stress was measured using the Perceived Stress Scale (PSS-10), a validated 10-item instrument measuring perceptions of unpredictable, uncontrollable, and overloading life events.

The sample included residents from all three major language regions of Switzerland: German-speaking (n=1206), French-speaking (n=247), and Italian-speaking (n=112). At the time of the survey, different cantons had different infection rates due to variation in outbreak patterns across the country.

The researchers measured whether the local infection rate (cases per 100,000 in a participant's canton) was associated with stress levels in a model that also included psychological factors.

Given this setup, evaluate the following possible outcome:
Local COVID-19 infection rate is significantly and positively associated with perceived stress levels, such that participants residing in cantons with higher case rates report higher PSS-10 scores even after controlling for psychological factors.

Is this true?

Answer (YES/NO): YES